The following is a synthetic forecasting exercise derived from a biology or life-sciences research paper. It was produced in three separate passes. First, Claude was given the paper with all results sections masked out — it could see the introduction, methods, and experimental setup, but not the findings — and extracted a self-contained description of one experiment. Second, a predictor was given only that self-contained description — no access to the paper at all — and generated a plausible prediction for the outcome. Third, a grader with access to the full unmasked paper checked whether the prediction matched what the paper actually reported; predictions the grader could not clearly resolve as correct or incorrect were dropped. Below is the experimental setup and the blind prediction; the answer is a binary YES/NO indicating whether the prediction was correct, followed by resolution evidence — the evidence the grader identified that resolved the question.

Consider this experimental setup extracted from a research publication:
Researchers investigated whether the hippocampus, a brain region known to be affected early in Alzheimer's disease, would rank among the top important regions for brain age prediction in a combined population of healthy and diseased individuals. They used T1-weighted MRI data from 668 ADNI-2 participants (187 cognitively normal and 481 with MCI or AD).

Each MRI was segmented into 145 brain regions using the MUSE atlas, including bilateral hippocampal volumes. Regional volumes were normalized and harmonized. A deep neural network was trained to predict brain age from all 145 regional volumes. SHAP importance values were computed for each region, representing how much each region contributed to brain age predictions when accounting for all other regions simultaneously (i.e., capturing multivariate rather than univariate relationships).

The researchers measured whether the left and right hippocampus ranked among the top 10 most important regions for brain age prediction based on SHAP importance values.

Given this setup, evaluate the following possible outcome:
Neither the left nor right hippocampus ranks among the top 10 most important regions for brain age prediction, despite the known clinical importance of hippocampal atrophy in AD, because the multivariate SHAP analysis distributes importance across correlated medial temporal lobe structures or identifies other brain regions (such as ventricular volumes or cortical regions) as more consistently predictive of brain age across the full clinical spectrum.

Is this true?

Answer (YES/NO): YES